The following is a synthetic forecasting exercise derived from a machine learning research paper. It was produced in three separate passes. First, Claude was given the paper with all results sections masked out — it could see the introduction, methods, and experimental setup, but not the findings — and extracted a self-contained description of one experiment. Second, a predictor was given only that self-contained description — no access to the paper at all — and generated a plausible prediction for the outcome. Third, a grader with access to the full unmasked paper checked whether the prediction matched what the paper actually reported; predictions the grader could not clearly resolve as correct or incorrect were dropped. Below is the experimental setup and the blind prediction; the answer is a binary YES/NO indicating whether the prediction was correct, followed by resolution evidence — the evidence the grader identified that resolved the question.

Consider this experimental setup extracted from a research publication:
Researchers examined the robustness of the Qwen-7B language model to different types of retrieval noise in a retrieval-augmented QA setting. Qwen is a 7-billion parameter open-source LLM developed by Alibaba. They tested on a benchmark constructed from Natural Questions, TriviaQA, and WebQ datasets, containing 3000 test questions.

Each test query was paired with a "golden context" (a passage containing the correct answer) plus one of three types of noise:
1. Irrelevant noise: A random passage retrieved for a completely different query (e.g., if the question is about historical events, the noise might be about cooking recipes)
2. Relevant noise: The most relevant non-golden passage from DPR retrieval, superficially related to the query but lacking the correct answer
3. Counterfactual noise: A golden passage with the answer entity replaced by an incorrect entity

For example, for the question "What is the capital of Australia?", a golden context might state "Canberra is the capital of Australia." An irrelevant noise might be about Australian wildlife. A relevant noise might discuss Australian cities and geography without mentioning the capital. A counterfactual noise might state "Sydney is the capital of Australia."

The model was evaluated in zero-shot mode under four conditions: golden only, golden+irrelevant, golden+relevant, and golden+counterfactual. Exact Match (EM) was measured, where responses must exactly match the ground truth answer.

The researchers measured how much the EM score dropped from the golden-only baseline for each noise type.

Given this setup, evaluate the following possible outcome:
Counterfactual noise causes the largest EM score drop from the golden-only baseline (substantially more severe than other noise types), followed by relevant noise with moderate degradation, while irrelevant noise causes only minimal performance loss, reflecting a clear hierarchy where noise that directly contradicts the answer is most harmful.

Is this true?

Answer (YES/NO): YES